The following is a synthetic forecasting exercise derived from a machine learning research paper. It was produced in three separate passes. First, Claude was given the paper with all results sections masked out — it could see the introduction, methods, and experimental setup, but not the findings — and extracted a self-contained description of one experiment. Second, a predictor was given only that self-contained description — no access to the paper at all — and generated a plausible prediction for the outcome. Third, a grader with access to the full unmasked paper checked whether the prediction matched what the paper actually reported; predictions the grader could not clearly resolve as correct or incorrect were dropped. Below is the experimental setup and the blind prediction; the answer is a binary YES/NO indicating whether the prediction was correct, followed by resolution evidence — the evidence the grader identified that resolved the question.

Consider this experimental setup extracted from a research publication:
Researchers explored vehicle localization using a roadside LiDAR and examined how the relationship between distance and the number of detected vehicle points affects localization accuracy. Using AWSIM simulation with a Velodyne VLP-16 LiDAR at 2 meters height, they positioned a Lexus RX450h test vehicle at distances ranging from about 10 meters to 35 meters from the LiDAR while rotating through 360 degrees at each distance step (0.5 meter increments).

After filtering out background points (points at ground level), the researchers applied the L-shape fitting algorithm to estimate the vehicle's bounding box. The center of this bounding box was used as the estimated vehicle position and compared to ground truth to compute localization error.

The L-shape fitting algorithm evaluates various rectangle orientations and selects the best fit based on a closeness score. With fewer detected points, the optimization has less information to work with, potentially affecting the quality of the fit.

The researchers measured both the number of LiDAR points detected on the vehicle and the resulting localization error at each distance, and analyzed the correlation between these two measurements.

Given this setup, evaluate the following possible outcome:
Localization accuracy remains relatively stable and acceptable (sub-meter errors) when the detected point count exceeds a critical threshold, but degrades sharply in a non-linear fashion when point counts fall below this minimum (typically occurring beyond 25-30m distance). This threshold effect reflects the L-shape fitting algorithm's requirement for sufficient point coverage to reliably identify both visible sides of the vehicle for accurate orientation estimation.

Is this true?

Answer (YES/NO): NO